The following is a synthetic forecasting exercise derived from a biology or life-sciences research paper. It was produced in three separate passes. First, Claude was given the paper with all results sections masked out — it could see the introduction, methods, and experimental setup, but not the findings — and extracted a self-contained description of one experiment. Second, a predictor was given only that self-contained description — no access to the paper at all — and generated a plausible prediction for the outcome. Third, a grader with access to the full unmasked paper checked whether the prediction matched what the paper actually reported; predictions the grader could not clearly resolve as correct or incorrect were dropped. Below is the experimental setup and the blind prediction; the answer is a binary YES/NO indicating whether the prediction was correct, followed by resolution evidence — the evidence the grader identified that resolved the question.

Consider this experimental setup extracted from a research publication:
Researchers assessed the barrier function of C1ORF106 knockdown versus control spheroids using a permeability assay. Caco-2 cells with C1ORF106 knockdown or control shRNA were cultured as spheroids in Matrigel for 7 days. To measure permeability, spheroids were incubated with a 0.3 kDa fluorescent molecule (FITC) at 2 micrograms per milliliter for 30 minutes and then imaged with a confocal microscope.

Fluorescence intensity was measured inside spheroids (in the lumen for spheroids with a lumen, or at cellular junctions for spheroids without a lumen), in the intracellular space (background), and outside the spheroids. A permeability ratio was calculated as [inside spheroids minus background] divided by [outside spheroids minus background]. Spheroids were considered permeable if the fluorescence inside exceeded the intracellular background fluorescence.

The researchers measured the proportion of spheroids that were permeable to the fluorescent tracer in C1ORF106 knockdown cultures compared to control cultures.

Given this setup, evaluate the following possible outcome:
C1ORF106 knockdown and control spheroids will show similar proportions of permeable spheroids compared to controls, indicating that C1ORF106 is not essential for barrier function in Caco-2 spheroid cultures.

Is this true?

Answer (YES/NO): NO